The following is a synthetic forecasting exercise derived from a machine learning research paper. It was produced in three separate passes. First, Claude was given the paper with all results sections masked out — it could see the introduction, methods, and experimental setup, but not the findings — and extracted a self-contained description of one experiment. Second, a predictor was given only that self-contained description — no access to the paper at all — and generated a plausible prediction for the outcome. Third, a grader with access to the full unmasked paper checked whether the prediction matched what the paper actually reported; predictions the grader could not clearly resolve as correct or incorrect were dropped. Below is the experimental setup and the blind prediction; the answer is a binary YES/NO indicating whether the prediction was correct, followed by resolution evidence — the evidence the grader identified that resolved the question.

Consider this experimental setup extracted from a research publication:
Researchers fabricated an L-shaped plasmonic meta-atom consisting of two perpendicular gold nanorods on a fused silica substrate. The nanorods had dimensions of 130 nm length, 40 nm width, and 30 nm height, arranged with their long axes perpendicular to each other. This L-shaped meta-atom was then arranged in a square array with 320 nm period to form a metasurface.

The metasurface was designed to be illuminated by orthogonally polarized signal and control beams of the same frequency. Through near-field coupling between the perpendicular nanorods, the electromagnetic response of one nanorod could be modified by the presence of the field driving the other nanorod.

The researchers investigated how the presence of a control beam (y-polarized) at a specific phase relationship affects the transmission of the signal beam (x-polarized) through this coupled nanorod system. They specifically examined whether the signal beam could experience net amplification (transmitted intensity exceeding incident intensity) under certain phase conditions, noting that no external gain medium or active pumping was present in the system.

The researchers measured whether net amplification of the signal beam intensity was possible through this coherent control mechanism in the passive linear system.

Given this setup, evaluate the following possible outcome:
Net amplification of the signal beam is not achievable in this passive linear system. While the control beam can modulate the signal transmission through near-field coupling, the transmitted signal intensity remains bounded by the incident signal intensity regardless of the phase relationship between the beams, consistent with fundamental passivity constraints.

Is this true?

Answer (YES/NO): NO